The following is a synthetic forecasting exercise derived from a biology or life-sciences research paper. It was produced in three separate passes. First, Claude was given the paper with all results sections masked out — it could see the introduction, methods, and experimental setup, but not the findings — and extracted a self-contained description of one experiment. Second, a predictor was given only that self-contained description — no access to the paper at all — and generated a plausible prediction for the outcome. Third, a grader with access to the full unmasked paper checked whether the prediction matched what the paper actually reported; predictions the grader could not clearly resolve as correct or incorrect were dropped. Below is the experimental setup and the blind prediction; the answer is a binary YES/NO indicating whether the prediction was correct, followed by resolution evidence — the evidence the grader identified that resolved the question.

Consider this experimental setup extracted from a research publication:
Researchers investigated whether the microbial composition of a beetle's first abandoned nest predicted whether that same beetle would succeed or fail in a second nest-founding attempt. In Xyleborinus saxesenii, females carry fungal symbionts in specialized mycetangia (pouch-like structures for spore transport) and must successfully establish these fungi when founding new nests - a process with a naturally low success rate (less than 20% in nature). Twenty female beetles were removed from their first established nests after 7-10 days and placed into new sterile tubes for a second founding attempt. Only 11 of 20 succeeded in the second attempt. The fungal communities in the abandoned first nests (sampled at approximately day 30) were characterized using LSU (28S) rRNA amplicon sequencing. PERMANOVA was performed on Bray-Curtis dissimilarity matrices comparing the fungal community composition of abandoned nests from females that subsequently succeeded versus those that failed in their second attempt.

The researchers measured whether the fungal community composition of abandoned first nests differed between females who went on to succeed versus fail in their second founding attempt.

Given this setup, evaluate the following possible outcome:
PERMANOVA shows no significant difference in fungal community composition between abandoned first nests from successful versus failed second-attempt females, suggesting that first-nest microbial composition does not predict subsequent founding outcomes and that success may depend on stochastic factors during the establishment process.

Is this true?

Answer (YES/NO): NO